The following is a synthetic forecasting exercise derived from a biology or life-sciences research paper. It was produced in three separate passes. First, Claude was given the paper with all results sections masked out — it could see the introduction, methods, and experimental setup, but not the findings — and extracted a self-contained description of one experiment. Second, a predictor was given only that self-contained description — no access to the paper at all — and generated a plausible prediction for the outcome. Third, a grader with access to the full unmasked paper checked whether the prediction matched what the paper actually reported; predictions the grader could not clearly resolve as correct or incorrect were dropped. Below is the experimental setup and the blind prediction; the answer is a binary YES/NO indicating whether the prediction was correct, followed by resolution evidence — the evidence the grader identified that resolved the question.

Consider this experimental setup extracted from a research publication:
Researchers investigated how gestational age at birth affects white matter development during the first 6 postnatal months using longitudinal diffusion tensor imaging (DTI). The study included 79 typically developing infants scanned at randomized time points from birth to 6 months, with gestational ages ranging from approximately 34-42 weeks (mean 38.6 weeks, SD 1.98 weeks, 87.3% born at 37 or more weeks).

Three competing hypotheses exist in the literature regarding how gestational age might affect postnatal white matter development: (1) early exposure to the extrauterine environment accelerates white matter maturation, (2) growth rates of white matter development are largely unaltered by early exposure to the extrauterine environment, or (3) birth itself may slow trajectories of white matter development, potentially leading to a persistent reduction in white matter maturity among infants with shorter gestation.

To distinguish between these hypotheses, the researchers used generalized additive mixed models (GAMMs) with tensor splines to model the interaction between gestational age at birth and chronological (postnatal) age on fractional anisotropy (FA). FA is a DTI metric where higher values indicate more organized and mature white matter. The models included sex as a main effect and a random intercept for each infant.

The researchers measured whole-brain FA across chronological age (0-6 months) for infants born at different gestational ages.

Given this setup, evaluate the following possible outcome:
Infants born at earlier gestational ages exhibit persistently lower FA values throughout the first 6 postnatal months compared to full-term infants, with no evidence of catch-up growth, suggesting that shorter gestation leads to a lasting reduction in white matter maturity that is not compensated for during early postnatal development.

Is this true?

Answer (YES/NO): NO